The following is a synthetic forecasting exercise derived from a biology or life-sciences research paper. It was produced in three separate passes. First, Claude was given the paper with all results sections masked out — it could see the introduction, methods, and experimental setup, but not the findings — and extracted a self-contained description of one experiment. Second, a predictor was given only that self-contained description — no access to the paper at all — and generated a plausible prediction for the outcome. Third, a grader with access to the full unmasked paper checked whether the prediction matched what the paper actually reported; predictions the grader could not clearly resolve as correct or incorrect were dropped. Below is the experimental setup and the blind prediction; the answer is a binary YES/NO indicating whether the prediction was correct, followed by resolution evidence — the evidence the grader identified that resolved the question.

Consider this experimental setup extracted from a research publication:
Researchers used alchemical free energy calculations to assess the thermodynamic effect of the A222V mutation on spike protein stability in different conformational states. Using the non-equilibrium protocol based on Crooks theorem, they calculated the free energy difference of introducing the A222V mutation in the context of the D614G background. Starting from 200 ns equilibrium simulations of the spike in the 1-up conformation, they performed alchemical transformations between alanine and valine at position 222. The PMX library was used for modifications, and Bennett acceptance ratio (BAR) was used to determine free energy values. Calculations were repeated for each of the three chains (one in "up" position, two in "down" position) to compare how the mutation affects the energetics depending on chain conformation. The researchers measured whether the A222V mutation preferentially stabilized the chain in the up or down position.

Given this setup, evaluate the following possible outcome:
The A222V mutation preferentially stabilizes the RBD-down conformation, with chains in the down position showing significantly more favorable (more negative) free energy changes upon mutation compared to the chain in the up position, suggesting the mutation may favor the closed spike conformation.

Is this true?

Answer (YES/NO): NO